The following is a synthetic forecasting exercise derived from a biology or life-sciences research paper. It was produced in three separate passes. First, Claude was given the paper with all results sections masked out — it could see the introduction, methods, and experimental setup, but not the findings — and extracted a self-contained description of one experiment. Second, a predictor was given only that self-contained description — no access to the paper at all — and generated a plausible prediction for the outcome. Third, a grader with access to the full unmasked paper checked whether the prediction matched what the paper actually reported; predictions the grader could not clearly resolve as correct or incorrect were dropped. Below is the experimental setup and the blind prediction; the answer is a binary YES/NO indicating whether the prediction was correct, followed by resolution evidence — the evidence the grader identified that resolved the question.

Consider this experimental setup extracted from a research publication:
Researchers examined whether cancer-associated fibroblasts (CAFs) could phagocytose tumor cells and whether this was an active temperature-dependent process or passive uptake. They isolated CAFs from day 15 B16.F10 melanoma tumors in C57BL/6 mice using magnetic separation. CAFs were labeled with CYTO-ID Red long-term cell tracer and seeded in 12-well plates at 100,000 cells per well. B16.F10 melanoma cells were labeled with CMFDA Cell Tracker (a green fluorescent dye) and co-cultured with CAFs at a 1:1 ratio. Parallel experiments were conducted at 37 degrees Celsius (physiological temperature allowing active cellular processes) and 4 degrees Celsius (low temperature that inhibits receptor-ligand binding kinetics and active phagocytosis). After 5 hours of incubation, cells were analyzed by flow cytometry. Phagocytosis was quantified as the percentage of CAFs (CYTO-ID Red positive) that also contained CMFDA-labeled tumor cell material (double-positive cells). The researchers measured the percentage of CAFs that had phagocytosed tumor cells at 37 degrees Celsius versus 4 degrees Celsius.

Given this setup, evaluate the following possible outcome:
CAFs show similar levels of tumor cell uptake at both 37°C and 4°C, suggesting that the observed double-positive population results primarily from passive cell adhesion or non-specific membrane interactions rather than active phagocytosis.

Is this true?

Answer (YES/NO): NO